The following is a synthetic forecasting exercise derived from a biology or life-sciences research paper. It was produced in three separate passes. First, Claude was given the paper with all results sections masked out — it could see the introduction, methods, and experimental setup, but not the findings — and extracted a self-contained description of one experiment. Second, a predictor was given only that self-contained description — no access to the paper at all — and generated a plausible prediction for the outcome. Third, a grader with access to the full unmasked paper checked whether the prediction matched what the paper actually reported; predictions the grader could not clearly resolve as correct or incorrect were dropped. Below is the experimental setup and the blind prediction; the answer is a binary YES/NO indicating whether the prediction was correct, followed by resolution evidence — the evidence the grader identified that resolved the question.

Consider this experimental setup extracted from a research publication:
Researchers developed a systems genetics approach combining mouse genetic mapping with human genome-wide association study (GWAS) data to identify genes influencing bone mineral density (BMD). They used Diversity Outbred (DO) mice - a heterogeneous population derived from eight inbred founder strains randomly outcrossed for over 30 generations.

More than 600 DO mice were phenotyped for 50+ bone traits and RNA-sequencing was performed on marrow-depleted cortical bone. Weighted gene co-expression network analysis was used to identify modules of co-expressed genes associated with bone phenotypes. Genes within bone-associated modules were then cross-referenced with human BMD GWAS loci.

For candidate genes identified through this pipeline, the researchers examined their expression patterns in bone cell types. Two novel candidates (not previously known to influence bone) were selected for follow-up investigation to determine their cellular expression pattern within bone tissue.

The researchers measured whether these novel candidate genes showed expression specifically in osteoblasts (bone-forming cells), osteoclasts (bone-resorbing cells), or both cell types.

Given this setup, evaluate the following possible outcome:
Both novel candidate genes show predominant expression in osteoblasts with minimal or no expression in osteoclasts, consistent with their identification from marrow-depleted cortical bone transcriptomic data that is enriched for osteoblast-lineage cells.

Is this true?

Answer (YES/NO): YES